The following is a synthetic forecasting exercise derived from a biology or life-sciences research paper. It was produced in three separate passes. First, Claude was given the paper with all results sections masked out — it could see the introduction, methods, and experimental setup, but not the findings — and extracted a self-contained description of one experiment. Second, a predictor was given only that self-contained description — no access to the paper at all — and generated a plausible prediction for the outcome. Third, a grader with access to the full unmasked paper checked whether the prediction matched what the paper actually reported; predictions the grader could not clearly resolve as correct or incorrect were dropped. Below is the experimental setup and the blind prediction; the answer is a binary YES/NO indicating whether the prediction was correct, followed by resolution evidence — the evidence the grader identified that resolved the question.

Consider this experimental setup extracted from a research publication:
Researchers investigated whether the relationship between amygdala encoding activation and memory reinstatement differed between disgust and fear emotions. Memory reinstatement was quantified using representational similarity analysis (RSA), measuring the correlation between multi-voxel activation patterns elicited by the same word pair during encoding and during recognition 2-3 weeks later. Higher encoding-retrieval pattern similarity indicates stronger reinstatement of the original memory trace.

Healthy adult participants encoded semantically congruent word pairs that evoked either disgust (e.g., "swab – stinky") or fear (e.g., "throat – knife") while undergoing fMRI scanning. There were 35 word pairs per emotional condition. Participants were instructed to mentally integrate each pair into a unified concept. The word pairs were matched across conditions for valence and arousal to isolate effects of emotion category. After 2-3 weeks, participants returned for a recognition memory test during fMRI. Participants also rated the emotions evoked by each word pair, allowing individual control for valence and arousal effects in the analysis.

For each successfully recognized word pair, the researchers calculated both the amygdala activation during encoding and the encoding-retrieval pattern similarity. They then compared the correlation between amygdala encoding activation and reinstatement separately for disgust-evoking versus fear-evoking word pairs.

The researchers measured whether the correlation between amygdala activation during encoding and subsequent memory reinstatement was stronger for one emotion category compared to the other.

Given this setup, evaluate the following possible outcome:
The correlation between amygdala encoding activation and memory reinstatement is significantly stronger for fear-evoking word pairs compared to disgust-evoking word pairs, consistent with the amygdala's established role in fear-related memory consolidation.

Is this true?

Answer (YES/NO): NO